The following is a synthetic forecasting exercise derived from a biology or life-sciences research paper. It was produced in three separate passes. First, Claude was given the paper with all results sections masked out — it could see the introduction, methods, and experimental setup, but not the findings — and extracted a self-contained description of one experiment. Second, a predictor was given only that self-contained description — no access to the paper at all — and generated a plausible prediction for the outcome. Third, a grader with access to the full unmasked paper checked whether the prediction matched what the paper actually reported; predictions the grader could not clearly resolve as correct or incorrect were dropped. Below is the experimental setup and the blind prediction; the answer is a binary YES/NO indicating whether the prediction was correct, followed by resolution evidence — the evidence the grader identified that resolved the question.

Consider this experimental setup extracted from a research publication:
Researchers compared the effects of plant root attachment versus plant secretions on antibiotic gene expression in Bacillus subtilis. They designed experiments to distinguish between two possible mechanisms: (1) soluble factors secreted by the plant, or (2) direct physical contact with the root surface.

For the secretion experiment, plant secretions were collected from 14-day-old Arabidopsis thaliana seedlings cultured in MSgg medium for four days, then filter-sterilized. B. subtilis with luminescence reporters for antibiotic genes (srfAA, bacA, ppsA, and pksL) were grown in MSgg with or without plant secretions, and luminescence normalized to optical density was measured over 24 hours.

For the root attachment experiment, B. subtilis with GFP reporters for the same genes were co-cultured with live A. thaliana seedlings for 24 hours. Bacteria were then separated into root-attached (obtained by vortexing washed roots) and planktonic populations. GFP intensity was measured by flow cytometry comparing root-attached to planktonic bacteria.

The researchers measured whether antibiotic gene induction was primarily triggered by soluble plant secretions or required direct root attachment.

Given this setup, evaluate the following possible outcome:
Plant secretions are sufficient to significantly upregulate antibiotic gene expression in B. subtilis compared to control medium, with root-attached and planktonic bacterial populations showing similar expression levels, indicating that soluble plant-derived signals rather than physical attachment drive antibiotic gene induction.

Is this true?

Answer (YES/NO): NO